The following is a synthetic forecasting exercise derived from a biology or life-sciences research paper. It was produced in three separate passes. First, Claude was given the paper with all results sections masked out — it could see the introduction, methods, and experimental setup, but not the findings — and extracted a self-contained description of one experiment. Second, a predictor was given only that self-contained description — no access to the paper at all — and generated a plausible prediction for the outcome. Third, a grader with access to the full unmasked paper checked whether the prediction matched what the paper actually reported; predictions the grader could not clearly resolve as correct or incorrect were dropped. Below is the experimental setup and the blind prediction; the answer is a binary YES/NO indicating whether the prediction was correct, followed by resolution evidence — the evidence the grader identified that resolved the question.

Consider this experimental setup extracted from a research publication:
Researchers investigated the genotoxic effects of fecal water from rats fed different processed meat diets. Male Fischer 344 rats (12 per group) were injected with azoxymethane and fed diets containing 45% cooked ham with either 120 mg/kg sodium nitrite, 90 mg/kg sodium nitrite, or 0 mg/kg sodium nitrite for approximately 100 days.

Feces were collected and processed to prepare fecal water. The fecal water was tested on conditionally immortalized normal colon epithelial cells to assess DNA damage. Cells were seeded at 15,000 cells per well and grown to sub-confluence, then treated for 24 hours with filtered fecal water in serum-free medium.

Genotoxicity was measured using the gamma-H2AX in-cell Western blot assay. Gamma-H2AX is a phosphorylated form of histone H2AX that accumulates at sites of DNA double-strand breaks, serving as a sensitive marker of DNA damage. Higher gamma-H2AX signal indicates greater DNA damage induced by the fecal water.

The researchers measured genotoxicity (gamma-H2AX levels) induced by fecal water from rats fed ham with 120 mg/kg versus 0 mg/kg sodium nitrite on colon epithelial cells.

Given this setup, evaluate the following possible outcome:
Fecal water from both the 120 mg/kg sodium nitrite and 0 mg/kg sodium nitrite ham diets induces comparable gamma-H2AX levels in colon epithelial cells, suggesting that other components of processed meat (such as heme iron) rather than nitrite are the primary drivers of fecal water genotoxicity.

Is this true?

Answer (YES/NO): YES